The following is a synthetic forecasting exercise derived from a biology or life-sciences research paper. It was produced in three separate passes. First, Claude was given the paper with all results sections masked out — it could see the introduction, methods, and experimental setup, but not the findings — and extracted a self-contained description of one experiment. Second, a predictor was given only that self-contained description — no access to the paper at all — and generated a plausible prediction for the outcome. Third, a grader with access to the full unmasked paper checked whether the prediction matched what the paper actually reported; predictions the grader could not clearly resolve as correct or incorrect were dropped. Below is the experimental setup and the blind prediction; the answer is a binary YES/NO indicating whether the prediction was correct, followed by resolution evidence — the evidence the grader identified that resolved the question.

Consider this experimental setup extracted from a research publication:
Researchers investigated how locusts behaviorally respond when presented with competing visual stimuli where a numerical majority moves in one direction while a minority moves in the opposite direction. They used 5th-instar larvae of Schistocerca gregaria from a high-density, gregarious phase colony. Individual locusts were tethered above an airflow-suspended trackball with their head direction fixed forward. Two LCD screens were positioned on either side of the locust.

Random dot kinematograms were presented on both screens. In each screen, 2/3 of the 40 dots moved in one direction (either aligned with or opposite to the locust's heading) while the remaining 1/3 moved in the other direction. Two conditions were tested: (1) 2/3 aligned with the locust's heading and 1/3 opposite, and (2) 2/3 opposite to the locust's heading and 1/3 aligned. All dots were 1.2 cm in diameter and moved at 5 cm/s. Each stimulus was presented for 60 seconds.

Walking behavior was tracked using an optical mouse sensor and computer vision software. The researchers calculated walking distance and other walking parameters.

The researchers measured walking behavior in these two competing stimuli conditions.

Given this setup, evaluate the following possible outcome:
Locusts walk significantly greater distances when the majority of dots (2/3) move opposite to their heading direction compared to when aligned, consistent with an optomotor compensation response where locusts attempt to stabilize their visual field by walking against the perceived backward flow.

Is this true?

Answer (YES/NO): NO